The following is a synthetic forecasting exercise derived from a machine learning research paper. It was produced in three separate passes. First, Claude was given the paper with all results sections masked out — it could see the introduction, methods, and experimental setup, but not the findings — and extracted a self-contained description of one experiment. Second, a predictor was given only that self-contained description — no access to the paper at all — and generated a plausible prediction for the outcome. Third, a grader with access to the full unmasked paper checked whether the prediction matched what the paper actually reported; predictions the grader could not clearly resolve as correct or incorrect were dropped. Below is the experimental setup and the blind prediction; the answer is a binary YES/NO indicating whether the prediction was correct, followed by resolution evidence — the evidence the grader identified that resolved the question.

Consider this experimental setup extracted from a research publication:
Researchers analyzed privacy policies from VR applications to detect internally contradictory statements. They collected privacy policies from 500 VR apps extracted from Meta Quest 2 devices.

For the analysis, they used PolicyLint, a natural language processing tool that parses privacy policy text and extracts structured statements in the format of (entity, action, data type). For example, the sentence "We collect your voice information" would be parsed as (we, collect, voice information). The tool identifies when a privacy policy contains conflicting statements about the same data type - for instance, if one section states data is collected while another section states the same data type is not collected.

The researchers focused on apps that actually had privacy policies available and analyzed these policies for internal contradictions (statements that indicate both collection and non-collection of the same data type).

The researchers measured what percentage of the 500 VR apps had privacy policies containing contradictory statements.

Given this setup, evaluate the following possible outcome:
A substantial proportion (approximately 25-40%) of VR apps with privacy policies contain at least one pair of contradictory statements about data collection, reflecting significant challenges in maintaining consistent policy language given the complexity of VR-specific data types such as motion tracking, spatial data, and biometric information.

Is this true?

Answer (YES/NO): YES